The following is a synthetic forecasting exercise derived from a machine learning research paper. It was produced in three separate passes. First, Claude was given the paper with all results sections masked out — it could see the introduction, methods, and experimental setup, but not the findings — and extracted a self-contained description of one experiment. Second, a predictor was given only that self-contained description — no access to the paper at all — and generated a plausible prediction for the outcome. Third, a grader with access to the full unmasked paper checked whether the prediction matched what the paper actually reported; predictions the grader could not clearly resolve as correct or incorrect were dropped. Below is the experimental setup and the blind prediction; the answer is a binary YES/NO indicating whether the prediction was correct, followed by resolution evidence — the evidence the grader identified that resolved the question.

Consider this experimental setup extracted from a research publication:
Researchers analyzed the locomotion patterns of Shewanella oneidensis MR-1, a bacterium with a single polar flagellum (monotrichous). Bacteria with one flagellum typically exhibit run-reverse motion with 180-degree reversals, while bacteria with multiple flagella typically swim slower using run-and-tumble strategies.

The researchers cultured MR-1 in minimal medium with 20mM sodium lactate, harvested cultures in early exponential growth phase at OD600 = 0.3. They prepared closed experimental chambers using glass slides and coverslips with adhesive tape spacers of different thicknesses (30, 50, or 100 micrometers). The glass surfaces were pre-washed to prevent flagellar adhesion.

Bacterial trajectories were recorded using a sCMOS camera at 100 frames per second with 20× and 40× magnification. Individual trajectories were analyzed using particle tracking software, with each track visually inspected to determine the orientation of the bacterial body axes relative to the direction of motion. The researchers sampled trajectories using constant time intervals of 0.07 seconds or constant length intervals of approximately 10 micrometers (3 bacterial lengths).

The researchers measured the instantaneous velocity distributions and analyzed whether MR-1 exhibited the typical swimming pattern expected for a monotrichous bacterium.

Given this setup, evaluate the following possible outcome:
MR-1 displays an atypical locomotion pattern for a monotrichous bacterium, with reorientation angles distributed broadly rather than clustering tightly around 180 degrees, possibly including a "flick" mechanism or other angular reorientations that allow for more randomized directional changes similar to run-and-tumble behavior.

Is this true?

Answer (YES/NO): YES